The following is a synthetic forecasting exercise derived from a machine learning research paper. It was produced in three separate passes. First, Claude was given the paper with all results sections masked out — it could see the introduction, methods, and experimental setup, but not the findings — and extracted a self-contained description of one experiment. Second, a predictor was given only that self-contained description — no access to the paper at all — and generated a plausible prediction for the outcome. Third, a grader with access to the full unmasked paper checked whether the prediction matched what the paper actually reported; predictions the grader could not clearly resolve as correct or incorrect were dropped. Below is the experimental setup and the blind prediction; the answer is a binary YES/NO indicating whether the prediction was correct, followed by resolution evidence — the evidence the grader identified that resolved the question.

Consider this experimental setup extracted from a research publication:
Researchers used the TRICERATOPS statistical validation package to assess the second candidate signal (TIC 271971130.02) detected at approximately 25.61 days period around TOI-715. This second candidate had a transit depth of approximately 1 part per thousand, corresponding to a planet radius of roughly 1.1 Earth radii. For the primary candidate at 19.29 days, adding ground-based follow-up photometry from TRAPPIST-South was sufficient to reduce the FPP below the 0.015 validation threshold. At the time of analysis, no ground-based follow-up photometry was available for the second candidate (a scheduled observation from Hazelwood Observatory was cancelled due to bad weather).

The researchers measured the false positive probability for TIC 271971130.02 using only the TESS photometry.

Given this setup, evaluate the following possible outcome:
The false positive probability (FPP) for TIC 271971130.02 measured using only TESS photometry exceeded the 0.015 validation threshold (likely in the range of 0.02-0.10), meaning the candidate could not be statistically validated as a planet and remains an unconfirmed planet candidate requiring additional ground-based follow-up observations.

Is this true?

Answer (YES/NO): NO